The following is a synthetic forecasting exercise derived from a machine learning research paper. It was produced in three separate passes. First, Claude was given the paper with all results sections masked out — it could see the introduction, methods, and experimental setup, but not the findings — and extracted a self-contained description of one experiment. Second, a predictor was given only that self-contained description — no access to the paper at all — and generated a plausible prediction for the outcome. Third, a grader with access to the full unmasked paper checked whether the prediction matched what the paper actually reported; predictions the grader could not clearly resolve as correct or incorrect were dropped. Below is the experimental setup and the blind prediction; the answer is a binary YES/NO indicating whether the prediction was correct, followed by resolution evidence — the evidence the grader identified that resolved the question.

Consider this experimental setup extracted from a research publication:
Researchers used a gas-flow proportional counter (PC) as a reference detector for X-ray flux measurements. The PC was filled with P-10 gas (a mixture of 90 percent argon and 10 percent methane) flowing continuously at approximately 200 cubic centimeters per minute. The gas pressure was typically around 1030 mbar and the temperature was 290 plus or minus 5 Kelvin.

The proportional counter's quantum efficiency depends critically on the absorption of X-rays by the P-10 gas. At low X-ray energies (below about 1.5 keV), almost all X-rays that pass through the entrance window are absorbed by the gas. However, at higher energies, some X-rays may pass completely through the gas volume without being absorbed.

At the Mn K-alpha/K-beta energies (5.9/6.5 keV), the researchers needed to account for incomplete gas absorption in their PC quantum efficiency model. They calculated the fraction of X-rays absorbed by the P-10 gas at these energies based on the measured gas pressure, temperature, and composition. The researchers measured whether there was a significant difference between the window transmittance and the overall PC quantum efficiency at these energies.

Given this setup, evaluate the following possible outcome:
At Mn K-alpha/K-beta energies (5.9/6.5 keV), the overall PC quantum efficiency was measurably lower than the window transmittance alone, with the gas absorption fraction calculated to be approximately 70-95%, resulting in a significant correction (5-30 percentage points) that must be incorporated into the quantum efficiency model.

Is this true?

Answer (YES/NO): YES